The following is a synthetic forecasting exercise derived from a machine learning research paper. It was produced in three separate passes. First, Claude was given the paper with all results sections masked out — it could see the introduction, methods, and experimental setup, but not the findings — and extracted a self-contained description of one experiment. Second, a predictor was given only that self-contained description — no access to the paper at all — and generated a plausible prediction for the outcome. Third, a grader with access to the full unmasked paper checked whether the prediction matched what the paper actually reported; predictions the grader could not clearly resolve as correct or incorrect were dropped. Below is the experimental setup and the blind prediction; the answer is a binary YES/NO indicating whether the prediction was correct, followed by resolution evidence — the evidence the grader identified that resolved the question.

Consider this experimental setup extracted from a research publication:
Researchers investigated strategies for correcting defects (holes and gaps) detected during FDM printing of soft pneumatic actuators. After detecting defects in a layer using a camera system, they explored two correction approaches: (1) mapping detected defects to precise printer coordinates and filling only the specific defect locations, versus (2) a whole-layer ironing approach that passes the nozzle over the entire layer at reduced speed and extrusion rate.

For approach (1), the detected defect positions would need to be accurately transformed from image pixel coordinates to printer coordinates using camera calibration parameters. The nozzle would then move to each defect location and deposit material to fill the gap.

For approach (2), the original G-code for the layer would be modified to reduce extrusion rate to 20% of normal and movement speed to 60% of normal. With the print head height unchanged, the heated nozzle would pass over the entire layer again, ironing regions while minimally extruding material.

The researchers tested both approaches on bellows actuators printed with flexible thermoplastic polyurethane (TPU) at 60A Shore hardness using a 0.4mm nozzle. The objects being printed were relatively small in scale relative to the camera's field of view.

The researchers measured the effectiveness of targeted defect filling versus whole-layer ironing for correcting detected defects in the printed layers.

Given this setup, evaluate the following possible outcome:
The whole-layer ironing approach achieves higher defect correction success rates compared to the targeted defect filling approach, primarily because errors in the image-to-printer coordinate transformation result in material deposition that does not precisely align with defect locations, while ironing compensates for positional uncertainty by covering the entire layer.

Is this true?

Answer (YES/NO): YES